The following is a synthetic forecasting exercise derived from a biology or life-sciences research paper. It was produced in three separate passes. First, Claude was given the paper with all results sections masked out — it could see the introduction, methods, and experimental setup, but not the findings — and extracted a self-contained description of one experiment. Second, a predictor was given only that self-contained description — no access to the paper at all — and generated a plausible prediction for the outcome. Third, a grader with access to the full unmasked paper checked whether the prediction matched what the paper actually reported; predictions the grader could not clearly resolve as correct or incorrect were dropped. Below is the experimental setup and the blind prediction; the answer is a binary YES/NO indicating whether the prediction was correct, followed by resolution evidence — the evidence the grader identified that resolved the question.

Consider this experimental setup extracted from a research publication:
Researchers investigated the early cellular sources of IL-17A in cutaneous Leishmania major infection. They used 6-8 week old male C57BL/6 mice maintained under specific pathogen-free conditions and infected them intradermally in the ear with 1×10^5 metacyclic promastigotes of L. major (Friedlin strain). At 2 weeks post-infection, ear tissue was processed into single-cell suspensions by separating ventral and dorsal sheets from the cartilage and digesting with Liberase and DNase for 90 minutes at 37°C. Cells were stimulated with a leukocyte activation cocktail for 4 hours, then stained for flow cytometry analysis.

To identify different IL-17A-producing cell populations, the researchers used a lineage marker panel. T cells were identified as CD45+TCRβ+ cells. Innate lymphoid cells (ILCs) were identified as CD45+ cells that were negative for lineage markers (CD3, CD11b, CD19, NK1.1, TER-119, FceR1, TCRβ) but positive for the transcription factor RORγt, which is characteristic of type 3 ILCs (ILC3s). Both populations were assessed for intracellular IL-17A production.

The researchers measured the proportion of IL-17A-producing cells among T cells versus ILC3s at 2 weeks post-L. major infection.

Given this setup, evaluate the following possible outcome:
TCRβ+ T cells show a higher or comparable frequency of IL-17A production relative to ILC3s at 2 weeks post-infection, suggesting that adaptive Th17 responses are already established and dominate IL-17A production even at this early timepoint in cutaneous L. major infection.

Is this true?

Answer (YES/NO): NO